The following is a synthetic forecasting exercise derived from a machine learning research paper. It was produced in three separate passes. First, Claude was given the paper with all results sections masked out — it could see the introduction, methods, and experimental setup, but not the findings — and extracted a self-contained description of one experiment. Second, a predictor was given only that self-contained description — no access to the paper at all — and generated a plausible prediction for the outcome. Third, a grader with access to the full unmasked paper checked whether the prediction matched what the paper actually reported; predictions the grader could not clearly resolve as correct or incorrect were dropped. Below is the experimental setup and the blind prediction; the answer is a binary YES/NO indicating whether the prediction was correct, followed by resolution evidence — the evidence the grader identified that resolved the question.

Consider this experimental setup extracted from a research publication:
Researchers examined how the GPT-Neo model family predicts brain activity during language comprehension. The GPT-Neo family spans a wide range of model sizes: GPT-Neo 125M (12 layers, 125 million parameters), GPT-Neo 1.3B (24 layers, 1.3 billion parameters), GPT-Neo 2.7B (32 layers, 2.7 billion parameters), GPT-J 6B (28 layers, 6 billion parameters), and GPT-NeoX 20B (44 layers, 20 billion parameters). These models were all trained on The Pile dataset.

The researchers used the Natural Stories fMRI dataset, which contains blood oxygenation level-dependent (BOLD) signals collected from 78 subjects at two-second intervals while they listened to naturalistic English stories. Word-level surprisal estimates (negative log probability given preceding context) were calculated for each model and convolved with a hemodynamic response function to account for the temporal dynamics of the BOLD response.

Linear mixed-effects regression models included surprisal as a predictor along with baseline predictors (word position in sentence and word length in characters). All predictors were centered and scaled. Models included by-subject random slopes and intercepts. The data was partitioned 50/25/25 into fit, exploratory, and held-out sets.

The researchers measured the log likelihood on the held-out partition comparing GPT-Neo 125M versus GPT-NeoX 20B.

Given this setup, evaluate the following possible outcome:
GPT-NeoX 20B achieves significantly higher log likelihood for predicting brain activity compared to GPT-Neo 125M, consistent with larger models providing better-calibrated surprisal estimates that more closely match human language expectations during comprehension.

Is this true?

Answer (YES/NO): NO